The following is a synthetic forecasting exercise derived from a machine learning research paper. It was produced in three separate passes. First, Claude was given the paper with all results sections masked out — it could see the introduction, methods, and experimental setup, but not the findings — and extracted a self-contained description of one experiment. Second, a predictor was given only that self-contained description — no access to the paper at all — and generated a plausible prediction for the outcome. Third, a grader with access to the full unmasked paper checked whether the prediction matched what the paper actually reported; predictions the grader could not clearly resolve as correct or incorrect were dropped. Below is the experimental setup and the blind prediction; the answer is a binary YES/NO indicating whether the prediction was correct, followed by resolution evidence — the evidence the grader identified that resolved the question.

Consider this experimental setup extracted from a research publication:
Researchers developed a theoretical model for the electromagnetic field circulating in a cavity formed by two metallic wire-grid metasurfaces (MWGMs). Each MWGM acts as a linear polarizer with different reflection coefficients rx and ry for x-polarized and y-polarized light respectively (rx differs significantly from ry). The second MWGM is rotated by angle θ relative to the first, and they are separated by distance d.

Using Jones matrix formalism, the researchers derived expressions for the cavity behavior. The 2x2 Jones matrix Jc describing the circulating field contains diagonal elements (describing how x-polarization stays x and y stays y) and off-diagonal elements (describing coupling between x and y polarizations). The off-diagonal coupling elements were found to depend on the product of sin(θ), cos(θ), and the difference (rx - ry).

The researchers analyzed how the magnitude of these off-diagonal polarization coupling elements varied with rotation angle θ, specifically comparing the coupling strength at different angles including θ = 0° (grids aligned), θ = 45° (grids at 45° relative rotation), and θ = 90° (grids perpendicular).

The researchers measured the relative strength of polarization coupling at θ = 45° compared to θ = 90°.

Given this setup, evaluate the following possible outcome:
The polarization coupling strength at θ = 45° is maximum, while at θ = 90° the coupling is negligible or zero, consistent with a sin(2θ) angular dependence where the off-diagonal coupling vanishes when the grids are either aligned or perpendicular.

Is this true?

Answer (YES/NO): YES